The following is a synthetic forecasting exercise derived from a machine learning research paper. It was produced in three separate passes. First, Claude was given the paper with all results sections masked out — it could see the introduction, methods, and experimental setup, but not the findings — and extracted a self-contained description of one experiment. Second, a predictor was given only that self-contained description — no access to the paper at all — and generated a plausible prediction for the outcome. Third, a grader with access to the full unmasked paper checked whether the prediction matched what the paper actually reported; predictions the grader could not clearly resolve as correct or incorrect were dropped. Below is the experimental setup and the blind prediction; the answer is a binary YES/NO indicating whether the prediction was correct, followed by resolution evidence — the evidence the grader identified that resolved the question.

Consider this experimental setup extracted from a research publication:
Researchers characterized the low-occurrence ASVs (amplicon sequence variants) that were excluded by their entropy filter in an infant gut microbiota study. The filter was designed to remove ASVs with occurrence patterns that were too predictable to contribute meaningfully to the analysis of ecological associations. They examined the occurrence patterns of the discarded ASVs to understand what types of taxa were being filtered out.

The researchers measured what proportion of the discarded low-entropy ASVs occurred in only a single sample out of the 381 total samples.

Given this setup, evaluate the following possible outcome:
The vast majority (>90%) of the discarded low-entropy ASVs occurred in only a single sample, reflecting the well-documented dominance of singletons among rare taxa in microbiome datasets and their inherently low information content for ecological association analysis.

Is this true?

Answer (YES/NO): NO